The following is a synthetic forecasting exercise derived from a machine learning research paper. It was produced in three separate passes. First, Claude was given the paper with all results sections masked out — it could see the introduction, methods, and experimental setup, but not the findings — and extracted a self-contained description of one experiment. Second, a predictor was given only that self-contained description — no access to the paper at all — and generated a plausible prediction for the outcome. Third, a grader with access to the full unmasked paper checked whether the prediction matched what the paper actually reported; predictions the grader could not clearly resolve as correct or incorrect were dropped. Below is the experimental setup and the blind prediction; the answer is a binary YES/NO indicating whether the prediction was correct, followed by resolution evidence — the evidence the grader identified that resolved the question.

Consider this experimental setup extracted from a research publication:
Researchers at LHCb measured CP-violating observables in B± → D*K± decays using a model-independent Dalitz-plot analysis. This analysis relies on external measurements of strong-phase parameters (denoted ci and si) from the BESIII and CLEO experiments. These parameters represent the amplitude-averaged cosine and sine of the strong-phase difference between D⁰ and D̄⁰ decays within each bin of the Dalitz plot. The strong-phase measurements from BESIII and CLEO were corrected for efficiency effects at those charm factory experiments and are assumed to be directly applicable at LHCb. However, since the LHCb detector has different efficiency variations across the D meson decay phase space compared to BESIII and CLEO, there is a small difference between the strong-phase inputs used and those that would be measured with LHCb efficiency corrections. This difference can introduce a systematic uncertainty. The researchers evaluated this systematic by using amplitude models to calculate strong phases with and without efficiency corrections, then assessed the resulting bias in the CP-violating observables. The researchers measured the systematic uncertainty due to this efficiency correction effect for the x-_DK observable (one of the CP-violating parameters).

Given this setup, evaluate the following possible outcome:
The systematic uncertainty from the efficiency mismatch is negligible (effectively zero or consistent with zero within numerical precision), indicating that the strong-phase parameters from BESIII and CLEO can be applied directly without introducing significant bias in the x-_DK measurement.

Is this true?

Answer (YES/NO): NO